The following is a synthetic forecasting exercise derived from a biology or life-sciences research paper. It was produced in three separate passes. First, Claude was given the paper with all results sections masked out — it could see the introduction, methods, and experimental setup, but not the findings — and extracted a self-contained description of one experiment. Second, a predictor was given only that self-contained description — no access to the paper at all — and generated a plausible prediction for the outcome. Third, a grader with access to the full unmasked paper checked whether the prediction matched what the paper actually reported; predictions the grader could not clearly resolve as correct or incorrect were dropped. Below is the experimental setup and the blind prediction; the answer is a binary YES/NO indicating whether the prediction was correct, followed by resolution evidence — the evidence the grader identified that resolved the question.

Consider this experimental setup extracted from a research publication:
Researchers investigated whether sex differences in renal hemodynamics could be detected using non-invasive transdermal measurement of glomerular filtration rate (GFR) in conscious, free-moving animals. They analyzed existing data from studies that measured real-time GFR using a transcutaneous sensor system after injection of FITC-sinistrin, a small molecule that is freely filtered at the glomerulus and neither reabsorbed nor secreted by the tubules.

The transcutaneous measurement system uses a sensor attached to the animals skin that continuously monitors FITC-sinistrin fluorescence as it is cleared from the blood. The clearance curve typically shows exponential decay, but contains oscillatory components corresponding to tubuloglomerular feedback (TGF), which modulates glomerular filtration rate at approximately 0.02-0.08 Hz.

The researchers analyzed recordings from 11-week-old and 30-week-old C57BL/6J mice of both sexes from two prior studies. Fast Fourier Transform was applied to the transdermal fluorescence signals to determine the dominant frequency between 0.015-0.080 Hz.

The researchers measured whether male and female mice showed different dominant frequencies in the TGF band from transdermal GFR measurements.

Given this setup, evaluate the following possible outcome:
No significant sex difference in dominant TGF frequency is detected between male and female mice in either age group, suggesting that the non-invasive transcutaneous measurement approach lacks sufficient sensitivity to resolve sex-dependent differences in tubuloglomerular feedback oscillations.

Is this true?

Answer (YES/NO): NO